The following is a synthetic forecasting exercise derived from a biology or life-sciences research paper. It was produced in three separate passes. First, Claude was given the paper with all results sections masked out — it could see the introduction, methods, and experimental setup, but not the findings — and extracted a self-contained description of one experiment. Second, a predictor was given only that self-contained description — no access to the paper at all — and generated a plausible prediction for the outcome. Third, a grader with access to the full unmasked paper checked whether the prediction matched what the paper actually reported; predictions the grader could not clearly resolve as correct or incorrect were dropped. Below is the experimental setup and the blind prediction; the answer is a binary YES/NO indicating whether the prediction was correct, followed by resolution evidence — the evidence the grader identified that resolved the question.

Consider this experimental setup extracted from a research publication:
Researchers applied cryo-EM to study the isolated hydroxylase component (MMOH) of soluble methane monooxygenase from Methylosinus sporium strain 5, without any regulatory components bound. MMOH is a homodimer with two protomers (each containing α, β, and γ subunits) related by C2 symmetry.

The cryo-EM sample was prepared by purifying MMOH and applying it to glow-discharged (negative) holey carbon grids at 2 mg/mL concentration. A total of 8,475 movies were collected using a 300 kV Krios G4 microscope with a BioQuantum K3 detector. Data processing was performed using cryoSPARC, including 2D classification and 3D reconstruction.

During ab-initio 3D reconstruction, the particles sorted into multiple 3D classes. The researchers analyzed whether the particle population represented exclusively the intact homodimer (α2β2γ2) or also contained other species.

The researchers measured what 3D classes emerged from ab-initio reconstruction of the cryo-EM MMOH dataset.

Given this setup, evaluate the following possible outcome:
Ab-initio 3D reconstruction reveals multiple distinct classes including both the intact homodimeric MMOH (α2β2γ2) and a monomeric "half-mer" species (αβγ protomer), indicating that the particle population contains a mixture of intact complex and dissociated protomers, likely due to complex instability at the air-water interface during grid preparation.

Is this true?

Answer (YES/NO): YES